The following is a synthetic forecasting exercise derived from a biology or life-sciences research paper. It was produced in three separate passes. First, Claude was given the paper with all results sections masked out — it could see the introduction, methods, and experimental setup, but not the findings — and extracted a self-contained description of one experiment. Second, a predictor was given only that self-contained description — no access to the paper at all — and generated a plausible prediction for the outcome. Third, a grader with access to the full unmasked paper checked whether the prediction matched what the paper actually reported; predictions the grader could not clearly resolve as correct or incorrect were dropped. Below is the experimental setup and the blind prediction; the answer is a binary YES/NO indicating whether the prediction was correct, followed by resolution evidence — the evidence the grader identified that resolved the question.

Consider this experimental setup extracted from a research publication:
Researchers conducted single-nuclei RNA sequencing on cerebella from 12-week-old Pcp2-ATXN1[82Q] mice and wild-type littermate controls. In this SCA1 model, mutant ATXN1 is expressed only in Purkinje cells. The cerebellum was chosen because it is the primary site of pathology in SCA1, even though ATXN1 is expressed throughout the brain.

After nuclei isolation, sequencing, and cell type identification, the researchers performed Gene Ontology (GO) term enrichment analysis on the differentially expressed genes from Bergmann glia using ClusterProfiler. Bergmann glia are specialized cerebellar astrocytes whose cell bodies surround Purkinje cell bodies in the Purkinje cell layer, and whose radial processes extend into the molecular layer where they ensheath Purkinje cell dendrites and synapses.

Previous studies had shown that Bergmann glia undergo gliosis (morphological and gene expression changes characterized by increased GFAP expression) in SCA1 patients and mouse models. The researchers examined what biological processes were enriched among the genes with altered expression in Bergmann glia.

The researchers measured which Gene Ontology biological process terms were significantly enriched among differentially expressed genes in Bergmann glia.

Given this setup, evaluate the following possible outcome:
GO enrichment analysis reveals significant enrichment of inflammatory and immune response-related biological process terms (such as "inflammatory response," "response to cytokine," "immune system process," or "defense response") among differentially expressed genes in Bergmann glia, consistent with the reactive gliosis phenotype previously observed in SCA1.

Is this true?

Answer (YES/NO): NO